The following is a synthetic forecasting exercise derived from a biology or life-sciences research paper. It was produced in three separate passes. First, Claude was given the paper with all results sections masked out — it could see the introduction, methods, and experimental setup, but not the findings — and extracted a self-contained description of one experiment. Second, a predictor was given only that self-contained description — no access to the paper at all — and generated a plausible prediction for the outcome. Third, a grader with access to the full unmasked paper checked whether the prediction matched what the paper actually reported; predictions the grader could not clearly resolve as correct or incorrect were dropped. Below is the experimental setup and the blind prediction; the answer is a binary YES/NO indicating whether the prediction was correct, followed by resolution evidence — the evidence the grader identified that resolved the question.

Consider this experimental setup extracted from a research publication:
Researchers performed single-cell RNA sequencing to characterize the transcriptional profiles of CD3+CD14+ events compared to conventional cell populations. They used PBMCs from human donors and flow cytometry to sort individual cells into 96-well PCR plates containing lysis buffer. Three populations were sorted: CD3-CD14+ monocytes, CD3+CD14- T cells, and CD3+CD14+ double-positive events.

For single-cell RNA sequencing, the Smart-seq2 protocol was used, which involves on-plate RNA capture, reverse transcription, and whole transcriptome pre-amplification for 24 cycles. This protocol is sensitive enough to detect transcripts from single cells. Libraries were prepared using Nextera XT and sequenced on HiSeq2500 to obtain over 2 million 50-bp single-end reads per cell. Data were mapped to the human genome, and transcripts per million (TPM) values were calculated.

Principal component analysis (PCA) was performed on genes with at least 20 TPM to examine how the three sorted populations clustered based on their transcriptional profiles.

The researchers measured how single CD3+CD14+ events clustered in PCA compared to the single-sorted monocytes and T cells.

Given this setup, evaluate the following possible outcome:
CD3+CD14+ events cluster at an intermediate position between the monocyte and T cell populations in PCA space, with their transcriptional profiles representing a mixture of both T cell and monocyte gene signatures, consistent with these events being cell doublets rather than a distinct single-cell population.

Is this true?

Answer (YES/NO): YES